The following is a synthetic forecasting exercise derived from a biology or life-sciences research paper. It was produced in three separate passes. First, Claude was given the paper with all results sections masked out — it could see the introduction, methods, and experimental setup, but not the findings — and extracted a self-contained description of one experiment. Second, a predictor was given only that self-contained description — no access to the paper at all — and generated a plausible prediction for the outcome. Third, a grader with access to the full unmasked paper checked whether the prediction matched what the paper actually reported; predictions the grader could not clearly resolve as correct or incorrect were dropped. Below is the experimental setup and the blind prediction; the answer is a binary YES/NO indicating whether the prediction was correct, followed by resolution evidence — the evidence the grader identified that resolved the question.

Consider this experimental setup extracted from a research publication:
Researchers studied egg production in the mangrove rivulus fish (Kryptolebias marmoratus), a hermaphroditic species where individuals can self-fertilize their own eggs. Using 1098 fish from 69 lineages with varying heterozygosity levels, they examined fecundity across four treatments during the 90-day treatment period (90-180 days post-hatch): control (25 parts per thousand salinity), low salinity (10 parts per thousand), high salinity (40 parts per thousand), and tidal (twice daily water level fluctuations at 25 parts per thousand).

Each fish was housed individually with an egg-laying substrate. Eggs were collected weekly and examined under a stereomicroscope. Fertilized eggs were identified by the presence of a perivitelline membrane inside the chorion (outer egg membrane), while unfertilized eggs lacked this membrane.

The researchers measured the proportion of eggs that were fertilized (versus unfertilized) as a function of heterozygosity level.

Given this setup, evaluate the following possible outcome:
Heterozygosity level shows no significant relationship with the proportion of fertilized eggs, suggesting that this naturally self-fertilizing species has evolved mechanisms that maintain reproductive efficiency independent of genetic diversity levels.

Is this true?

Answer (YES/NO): NO